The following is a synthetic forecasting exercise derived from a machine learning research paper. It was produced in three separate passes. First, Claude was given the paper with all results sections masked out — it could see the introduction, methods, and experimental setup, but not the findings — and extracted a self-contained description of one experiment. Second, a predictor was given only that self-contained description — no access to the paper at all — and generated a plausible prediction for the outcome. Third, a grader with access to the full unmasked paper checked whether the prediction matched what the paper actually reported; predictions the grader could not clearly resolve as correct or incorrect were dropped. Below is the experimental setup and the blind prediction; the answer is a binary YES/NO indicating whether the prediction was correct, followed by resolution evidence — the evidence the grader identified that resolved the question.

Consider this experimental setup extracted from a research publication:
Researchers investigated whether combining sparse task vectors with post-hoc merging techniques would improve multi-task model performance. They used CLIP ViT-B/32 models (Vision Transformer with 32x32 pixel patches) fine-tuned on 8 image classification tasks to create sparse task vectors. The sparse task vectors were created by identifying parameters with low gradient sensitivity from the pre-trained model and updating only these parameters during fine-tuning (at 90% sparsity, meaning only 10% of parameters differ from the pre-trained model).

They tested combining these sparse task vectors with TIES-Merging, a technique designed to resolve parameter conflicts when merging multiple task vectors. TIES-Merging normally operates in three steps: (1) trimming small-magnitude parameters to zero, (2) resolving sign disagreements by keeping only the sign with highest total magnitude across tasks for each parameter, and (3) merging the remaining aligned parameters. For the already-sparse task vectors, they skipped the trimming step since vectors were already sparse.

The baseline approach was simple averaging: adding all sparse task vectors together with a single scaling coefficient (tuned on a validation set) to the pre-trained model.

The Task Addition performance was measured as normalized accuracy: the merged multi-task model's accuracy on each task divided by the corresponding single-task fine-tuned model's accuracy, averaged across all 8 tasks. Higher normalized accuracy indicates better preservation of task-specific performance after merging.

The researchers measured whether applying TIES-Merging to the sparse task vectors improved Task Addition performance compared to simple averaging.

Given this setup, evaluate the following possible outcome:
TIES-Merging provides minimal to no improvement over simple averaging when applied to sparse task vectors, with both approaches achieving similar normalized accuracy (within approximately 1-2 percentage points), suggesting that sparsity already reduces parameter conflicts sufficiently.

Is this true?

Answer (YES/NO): NO